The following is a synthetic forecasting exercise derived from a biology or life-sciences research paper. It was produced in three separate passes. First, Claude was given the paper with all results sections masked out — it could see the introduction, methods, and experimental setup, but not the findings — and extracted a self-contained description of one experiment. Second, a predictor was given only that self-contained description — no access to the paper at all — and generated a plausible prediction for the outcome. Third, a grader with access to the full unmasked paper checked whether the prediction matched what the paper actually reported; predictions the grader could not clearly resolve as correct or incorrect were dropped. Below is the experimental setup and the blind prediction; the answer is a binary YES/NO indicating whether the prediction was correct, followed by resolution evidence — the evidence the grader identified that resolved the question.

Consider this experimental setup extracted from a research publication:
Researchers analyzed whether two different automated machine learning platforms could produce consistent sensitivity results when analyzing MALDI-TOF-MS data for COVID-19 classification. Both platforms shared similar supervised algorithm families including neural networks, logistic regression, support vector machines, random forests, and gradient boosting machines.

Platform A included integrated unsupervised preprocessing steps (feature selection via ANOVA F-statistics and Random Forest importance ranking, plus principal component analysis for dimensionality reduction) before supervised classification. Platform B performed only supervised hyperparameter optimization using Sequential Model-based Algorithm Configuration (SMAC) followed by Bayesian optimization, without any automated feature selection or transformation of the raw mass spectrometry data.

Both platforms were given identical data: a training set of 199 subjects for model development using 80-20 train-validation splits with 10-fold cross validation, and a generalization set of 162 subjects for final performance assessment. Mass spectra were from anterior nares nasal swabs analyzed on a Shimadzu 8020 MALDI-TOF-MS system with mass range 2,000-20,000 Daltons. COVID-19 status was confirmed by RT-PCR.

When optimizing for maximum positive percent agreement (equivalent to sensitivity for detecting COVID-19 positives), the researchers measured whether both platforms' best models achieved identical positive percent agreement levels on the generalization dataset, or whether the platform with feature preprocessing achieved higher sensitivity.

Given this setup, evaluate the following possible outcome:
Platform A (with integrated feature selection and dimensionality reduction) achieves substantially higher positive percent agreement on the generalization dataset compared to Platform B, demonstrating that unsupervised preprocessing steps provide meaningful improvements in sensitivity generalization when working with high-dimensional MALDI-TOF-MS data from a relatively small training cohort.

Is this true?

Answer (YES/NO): NO